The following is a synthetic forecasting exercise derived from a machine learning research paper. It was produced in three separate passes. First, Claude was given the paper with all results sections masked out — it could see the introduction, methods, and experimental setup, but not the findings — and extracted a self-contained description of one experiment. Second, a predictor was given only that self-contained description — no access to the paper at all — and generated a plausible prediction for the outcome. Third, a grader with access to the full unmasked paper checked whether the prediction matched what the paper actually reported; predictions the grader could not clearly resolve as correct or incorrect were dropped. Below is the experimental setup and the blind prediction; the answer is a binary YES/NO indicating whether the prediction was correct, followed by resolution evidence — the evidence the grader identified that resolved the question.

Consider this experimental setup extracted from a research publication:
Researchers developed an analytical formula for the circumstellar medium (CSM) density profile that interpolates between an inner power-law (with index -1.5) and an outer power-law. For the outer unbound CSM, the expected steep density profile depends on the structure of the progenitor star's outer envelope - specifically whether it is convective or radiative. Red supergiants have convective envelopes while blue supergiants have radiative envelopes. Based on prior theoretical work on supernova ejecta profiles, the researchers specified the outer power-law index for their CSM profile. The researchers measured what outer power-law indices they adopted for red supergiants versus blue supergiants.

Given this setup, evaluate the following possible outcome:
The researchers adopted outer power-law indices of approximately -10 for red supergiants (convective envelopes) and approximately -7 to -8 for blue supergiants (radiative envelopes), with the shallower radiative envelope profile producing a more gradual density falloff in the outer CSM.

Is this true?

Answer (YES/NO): NO